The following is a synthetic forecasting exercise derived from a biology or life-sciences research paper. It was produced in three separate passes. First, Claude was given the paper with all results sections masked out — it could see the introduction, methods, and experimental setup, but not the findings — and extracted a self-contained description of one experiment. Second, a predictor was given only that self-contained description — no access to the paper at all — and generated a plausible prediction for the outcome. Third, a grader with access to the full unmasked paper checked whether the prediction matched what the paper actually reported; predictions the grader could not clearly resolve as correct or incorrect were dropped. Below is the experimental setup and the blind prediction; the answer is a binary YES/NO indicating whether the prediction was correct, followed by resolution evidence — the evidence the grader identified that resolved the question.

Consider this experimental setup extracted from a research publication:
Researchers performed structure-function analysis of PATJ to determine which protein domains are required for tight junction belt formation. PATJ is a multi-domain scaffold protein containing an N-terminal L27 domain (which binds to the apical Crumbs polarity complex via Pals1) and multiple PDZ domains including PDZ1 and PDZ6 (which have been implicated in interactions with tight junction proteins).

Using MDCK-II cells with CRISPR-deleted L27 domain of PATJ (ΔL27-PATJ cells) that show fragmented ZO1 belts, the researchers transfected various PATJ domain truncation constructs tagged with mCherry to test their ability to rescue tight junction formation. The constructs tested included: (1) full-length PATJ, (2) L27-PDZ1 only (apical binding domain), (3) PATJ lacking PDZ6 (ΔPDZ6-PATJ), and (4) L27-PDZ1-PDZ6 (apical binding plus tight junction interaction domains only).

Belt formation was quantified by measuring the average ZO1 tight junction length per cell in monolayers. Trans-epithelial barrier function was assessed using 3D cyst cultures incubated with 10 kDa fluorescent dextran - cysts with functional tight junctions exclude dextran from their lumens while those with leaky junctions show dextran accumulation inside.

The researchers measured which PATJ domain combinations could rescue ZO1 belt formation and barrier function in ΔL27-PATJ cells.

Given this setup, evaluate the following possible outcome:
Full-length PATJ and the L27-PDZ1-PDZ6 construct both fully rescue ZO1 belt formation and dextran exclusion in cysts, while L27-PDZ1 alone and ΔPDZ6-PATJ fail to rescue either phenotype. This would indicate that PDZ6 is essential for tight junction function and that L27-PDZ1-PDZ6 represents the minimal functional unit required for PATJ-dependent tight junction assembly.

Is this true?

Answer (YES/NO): YES